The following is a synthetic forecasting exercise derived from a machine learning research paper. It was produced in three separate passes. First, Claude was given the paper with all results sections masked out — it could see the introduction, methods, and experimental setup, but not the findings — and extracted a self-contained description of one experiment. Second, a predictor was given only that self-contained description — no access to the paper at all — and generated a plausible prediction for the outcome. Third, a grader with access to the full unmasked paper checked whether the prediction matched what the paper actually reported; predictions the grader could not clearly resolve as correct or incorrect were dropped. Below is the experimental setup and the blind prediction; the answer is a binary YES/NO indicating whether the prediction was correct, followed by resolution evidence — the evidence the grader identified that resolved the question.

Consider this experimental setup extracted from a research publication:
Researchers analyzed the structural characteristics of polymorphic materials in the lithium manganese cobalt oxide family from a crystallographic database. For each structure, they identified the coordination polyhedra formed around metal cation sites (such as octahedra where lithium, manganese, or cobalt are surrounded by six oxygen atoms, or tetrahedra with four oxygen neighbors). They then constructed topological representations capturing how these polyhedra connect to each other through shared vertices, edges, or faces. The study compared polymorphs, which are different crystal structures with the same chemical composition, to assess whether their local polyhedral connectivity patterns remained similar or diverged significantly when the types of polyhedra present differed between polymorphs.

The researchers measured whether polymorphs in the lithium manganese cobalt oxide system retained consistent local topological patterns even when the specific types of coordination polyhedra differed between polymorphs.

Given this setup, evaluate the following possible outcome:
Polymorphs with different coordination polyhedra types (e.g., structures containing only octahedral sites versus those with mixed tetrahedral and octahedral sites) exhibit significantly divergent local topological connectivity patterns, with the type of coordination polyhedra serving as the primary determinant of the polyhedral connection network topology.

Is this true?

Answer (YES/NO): NO